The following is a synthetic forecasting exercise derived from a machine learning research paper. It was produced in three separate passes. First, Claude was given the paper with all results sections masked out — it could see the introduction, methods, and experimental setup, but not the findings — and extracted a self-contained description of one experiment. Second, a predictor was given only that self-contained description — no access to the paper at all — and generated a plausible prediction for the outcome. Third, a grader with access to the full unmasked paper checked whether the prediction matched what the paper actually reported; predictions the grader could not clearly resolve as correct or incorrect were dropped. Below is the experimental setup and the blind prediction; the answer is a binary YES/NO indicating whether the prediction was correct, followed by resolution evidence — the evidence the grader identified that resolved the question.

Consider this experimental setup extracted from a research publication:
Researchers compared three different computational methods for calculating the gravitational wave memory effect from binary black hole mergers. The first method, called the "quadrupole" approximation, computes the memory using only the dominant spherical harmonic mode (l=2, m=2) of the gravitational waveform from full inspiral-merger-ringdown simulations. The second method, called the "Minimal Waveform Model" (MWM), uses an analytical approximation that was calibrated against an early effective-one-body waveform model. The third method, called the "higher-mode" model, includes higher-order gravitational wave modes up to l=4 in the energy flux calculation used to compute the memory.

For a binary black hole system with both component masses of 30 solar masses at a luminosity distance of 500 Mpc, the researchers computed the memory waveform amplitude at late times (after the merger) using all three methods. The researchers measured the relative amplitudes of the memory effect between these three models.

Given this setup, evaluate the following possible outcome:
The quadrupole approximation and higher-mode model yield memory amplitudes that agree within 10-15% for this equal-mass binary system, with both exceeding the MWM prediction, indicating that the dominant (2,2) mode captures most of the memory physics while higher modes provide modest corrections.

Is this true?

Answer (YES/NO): NO